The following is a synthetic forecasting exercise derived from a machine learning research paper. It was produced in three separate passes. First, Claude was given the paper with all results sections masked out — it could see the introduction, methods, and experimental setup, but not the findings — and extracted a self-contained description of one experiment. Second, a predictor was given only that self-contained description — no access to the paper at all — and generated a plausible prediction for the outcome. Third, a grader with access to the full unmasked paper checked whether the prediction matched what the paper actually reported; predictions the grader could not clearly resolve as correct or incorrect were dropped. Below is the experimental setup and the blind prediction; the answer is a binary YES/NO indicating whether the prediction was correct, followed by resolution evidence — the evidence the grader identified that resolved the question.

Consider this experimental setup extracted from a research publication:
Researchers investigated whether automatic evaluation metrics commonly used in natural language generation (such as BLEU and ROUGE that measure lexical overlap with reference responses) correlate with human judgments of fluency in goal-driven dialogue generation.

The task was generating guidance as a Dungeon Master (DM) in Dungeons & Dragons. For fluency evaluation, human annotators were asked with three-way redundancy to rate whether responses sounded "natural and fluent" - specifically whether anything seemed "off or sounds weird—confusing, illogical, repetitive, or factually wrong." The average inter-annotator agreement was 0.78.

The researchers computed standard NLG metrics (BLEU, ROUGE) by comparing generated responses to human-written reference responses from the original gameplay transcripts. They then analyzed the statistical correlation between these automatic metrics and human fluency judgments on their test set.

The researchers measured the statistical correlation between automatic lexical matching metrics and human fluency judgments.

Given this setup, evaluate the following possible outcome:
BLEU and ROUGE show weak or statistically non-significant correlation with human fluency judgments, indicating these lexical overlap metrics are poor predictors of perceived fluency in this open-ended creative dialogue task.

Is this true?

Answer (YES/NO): YES